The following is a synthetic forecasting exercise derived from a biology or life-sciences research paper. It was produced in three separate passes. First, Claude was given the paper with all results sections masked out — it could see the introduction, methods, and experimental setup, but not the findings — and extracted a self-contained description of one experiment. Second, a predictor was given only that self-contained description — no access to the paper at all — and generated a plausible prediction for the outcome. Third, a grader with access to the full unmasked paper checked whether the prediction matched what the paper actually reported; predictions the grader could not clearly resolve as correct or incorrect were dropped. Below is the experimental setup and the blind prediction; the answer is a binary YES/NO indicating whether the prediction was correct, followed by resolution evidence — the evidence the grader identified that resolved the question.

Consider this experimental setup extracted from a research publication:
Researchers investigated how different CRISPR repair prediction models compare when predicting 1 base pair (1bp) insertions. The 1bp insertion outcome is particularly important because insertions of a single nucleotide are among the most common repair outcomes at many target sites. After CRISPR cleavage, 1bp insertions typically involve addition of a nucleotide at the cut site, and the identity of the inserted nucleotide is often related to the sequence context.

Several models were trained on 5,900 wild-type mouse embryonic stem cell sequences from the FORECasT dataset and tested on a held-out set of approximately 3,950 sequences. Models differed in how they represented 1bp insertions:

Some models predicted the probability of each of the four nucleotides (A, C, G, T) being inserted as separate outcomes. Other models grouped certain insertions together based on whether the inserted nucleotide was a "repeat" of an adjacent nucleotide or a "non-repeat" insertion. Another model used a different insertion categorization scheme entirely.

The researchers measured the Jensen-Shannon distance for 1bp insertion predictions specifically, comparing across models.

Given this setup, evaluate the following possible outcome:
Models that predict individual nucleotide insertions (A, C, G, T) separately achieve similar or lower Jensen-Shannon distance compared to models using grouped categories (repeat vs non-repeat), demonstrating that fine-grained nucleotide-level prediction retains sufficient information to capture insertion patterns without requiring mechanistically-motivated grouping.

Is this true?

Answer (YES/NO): NO